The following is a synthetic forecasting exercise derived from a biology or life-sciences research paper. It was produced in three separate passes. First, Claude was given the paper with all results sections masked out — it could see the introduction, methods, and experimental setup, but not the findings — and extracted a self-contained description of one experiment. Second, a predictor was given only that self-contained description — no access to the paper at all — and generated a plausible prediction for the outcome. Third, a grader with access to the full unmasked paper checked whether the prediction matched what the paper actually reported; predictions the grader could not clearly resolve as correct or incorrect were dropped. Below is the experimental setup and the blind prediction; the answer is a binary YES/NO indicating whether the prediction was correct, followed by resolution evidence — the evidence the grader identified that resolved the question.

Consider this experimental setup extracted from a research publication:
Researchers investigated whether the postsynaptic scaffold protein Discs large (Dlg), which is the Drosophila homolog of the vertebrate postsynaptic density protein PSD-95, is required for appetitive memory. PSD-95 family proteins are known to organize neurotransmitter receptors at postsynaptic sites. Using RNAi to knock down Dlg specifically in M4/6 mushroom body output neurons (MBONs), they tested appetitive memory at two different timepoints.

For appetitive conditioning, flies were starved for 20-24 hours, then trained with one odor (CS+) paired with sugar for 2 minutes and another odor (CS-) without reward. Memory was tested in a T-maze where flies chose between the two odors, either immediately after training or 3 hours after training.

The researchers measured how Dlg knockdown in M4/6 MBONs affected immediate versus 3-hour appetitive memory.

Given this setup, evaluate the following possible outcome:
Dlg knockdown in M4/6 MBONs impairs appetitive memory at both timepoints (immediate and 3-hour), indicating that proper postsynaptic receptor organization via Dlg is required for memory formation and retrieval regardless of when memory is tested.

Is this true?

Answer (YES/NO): NO